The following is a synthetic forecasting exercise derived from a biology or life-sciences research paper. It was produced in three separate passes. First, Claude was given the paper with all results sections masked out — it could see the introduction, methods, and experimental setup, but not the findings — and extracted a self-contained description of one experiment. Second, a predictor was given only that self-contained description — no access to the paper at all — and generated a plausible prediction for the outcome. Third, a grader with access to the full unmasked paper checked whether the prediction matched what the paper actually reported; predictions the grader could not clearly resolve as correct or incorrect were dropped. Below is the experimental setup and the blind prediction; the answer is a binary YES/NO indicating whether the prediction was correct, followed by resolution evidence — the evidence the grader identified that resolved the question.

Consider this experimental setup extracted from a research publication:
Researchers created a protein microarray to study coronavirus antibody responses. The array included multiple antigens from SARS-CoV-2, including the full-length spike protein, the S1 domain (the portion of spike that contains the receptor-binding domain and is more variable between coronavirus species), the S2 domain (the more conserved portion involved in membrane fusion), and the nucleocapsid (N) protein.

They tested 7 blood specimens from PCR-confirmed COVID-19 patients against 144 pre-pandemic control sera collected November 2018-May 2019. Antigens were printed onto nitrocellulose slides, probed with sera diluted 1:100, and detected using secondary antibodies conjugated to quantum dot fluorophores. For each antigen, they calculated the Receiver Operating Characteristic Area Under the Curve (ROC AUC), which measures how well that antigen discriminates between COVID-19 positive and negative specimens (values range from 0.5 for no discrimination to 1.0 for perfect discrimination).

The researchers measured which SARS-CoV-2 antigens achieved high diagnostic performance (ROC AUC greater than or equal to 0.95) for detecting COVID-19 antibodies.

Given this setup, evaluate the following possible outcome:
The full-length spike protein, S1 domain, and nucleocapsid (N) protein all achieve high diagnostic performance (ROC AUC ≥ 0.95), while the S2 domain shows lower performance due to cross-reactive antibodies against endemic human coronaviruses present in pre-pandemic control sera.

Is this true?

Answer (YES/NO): NO